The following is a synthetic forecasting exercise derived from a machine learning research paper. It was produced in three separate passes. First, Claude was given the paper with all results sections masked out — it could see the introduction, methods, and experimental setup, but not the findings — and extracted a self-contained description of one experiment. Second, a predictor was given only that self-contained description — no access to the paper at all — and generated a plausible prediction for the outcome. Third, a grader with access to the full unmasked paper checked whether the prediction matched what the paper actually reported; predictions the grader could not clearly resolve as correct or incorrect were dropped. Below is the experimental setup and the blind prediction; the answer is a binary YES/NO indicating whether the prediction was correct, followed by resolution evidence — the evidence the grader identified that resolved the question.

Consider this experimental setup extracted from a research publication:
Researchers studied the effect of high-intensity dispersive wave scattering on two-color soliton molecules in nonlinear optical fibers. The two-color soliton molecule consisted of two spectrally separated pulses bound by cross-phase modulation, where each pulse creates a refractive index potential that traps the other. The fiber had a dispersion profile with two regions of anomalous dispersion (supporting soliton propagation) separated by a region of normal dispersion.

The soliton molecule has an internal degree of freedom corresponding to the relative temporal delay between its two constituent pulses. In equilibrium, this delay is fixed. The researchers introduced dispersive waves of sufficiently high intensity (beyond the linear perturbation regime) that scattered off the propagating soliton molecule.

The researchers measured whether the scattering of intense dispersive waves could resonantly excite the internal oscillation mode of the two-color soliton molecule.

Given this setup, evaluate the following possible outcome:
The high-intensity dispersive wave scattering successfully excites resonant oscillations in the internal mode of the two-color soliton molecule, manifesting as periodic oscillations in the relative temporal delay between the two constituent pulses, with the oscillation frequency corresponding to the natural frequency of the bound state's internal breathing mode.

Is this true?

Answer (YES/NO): NO